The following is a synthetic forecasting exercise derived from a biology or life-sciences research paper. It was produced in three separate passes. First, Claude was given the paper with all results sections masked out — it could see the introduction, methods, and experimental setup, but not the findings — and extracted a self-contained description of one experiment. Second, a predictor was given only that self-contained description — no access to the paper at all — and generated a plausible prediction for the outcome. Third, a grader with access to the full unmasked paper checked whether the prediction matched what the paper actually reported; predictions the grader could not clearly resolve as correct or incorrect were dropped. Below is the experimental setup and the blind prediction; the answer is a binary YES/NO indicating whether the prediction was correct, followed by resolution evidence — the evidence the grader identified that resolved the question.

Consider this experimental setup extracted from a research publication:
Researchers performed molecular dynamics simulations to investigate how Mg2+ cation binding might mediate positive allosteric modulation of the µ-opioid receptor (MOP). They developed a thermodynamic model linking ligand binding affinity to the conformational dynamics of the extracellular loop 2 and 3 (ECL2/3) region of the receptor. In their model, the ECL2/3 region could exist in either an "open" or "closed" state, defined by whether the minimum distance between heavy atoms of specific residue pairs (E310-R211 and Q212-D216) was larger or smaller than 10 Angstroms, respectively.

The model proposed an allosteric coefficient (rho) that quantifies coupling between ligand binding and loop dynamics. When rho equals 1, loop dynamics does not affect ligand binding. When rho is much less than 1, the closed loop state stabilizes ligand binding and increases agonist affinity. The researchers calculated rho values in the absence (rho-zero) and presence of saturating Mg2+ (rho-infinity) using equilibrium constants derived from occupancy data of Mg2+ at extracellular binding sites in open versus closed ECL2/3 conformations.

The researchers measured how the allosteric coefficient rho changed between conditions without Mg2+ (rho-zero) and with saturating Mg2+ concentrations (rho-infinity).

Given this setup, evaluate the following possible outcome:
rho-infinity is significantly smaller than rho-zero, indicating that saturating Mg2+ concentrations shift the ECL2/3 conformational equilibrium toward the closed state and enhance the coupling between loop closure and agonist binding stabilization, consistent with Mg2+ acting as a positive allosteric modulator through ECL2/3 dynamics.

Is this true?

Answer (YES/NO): YES